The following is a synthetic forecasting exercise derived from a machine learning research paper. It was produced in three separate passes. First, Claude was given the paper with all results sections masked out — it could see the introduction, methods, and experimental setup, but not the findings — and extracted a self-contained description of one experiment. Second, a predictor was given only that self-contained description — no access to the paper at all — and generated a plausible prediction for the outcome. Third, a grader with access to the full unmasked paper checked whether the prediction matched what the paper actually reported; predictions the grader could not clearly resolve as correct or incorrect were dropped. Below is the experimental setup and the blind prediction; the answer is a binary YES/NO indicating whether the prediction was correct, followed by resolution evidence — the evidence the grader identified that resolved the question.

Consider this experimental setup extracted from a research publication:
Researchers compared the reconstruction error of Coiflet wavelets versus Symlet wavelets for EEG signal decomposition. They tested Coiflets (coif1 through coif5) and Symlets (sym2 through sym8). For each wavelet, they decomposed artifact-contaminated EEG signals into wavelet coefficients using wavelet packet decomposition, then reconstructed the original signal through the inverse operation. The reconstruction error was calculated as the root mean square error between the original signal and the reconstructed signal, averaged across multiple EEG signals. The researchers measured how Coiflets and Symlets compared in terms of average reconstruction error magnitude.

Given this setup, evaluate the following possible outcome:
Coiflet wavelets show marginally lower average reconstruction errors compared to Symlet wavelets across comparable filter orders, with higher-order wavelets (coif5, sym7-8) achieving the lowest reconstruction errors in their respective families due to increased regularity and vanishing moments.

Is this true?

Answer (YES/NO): NO